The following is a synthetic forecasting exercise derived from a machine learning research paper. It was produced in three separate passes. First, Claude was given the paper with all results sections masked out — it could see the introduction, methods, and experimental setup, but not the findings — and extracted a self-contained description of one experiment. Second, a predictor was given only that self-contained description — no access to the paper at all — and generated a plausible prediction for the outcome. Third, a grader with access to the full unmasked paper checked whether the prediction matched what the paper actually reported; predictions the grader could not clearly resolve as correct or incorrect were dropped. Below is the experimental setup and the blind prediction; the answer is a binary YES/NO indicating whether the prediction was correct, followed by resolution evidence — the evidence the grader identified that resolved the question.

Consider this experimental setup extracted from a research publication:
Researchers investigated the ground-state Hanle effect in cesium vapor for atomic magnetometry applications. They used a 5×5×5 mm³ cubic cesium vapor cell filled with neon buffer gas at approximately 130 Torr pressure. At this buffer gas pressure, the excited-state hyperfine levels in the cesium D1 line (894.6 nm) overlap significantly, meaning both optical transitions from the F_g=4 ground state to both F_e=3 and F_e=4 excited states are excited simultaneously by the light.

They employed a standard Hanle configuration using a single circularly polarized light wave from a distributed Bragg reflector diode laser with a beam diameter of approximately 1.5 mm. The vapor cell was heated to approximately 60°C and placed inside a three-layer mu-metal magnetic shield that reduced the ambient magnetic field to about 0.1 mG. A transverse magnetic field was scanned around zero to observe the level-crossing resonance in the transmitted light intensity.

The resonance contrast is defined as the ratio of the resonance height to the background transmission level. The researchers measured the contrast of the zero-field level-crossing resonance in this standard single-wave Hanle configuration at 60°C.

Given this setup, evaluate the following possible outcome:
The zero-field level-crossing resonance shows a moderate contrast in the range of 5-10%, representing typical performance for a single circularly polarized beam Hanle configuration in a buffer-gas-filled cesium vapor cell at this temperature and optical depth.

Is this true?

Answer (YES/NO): NO